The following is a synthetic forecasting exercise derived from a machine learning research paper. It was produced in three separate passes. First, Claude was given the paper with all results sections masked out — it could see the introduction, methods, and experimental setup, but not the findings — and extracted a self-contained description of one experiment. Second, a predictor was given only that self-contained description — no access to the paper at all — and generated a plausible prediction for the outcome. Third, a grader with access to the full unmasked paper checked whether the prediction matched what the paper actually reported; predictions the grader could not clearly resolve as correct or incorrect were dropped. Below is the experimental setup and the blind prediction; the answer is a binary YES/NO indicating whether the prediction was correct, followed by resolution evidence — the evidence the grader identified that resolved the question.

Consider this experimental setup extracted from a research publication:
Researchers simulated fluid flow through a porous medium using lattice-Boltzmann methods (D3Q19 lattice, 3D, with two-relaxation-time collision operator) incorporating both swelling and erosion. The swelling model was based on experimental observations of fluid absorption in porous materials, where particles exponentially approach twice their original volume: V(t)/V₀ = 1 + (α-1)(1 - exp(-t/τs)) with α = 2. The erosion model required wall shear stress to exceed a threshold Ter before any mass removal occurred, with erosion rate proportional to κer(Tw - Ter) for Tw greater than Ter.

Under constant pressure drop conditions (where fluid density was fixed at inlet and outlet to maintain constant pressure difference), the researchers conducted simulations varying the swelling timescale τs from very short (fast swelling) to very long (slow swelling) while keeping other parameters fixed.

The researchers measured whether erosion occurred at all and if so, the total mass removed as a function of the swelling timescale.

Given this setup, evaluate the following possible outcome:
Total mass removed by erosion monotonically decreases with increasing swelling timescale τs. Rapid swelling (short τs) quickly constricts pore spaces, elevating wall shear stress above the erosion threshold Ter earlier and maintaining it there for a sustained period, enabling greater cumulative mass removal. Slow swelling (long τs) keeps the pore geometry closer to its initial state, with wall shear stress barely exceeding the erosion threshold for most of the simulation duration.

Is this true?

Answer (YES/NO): NO